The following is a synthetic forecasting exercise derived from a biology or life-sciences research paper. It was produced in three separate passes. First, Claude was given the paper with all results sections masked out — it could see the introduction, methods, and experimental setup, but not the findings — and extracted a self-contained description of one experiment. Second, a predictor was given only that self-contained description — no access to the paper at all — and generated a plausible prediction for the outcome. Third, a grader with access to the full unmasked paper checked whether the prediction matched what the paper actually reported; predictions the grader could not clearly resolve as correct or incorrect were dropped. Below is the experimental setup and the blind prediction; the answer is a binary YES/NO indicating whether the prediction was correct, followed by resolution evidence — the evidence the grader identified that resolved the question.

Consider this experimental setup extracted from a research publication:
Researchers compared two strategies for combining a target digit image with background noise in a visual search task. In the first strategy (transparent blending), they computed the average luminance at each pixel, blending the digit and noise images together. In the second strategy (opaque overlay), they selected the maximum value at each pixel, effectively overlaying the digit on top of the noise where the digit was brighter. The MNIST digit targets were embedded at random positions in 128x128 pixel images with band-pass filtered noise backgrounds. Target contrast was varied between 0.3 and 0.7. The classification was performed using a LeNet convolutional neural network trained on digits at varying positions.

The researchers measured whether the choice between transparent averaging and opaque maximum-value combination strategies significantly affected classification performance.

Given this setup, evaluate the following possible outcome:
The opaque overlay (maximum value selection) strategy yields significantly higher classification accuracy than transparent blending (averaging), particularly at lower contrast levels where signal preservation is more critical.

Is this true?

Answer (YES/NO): NO